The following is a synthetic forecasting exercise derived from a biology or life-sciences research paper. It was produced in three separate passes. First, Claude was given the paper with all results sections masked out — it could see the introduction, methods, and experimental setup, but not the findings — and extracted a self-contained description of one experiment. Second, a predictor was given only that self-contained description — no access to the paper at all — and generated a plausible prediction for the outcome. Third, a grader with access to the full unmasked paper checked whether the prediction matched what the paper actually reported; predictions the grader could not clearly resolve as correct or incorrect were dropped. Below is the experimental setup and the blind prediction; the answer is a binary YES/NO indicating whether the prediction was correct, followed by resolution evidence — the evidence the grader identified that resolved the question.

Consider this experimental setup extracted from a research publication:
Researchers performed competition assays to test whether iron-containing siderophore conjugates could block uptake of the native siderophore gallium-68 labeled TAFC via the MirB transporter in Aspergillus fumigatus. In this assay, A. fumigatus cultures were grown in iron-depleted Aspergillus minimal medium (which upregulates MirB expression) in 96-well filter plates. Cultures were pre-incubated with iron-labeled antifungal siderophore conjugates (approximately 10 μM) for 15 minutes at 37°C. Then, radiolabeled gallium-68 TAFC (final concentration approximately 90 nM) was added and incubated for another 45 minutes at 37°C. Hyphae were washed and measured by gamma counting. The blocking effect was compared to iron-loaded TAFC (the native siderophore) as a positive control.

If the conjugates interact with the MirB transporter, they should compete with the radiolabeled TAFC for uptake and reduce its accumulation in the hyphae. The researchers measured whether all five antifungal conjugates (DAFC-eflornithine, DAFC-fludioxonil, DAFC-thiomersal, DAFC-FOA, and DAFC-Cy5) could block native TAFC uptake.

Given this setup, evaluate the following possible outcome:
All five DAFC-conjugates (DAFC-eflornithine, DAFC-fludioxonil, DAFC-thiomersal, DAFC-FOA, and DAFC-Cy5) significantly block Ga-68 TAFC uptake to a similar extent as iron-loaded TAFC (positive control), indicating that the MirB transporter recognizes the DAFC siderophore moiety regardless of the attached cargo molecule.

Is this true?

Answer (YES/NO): YES